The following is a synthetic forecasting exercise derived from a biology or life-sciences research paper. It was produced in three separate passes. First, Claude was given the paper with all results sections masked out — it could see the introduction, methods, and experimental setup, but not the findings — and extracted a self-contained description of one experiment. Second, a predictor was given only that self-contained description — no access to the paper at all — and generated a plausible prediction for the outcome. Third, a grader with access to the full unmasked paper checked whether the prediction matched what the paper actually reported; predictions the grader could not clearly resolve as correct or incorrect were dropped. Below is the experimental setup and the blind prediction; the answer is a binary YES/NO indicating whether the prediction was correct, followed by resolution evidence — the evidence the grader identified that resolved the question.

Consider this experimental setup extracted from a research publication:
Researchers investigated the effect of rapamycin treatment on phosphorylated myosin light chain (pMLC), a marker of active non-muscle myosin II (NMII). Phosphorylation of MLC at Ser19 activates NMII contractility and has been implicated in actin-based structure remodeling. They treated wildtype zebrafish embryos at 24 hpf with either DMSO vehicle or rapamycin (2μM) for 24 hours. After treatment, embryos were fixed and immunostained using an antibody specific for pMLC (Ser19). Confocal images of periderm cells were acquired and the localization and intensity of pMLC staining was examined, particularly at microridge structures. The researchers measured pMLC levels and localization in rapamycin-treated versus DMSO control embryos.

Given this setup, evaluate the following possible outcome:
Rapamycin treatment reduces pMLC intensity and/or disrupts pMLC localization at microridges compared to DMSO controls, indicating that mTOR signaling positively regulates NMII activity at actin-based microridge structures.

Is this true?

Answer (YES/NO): NO